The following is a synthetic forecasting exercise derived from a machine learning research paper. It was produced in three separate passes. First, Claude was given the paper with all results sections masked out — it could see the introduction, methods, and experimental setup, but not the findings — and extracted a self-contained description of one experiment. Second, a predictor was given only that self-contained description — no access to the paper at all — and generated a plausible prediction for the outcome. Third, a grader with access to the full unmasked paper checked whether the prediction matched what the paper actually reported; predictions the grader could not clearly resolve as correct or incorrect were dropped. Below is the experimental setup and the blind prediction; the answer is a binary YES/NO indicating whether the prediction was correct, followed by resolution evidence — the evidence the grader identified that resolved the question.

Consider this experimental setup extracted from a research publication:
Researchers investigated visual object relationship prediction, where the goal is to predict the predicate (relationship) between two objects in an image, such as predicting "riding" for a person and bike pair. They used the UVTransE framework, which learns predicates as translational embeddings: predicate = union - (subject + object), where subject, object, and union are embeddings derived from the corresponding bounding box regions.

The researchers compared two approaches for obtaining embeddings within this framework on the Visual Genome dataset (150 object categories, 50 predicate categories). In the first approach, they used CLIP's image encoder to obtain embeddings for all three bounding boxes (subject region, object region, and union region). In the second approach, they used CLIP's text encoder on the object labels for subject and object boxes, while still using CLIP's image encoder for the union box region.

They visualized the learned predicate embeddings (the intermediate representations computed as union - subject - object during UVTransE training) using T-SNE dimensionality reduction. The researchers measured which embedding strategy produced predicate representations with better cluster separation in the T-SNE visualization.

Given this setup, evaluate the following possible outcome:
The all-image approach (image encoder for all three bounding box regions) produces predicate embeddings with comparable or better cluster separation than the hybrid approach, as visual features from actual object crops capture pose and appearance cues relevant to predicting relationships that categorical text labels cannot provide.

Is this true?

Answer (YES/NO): NO